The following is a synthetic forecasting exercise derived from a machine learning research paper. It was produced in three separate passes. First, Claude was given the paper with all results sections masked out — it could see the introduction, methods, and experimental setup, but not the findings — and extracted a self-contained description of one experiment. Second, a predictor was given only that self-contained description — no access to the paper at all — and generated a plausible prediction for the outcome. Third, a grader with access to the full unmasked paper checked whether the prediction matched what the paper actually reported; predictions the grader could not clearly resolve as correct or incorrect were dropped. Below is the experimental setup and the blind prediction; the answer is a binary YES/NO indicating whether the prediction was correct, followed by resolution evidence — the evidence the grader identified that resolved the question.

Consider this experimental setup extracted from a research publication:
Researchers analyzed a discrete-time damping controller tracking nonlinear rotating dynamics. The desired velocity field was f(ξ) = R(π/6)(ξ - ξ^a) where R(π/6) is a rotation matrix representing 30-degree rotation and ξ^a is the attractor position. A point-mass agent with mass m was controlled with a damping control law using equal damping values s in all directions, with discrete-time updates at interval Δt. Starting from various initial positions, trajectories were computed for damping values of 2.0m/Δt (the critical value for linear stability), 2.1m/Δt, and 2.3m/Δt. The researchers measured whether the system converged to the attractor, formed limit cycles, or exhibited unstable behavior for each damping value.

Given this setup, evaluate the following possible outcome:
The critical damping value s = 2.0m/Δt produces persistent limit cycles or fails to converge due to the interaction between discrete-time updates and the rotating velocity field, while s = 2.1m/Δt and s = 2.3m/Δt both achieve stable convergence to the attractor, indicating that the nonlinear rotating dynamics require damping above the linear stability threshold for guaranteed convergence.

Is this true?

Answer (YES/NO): NO